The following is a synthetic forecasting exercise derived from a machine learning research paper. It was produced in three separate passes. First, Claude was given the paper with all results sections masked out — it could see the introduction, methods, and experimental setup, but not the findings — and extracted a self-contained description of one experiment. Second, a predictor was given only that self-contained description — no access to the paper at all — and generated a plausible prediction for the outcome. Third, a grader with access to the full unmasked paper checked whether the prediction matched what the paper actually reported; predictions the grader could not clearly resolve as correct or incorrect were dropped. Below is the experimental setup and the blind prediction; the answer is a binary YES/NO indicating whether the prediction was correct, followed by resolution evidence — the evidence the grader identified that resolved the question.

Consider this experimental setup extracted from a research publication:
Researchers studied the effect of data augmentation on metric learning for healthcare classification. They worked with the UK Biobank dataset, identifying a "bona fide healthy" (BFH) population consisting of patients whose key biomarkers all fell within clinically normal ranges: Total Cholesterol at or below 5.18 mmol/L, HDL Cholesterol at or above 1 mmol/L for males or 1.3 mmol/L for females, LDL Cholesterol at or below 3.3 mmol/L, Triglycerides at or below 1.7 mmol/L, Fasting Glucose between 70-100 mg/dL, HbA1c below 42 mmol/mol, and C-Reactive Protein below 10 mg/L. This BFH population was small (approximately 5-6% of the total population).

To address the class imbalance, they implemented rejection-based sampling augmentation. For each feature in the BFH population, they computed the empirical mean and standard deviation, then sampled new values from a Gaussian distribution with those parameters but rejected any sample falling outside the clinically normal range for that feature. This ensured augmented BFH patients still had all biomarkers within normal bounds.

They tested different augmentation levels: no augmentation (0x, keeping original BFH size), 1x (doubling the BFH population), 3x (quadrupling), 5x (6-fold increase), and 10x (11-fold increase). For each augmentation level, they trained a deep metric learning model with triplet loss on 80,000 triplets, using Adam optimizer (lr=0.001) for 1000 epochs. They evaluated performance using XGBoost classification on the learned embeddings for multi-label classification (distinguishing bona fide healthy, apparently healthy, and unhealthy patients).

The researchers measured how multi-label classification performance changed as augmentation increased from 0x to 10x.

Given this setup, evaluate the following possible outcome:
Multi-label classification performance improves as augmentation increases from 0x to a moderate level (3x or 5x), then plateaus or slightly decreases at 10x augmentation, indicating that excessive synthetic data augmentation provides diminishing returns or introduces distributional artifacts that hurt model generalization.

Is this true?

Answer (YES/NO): YES